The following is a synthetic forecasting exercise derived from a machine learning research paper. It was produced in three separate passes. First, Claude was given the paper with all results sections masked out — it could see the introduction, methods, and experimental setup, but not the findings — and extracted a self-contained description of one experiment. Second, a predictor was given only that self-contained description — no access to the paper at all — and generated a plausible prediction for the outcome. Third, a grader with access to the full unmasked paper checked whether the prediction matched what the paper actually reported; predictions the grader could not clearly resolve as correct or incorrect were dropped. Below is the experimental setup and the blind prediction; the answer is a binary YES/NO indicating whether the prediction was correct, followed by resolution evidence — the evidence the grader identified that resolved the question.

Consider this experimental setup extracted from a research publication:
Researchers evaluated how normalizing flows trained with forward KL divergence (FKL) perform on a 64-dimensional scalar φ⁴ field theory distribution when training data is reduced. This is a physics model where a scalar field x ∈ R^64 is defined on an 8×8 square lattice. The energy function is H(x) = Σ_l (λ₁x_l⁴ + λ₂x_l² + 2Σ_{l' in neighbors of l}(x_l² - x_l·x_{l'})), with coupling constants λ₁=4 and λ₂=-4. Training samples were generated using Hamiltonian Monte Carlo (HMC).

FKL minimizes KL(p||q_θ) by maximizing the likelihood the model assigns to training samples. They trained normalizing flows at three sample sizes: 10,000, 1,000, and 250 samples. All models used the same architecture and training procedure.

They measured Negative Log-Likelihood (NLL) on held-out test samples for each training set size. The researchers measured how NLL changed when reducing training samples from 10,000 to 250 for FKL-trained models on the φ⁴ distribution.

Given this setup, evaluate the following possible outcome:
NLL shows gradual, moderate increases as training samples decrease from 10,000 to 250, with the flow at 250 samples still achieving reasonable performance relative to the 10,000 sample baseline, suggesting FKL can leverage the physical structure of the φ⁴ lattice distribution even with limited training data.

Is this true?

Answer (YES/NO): NO